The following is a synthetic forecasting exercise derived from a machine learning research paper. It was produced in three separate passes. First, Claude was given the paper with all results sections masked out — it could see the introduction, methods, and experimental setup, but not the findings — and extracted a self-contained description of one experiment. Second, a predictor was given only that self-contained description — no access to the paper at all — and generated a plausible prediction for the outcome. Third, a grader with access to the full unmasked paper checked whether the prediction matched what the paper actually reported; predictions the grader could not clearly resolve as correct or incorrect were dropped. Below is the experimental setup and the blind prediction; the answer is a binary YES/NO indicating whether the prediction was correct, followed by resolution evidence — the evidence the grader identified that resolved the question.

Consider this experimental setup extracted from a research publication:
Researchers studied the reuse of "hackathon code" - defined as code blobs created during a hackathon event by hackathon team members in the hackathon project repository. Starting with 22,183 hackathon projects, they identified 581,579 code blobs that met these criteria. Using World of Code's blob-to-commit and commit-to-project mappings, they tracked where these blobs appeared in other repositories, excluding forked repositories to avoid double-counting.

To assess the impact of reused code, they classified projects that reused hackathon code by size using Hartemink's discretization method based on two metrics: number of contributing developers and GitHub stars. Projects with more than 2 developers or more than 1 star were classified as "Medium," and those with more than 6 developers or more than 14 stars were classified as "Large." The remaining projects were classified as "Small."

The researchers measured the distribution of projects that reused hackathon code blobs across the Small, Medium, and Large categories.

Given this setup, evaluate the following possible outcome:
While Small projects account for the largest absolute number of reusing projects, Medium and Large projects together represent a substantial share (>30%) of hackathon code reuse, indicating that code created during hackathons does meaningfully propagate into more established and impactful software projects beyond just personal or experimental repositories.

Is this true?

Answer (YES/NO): NO